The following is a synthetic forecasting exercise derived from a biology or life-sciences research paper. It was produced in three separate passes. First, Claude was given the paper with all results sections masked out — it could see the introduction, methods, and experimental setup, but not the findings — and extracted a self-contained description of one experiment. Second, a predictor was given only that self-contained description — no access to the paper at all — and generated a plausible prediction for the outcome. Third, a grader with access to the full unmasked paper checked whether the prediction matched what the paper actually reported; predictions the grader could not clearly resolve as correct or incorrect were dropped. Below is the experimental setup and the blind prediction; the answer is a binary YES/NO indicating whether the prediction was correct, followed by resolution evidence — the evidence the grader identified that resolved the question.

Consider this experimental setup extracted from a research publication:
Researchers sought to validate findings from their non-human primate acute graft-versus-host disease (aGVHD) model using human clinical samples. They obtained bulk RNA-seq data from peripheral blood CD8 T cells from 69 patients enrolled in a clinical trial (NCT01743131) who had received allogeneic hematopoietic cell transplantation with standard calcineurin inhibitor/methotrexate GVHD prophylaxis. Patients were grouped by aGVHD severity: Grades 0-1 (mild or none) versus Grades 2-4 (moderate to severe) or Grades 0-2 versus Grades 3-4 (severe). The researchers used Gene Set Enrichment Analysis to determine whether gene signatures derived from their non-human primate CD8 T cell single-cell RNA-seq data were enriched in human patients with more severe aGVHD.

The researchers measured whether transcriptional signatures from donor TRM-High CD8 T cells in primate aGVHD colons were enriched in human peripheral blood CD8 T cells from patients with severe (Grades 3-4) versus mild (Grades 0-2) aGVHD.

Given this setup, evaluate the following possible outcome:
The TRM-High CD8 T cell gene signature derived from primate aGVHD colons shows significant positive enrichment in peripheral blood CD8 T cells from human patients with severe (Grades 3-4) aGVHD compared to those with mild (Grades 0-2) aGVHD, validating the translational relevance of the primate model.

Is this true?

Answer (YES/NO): NO